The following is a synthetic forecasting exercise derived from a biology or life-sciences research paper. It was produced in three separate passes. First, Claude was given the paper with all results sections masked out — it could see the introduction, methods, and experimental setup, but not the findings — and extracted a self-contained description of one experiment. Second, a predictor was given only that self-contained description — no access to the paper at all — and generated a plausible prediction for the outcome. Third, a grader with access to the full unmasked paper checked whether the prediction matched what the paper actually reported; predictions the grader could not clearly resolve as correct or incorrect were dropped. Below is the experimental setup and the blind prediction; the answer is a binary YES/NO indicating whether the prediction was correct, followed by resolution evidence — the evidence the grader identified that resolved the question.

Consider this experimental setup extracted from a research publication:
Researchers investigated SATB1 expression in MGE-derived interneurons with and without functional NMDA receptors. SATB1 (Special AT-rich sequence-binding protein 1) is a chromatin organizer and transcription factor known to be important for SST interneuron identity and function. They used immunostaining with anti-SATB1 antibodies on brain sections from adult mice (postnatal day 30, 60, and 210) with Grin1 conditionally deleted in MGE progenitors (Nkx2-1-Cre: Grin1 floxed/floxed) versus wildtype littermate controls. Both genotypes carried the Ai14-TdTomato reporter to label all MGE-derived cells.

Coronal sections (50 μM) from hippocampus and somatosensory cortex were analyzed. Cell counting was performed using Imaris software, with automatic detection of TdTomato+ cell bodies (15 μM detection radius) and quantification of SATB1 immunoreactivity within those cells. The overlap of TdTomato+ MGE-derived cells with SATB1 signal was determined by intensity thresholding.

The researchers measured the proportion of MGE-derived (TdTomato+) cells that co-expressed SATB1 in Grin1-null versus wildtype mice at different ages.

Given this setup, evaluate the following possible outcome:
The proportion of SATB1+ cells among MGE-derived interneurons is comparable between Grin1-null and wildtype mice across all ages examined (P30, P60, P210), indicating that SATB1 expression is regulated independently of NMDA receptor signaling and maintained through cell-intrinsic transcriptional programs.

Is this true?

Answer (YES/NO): NO